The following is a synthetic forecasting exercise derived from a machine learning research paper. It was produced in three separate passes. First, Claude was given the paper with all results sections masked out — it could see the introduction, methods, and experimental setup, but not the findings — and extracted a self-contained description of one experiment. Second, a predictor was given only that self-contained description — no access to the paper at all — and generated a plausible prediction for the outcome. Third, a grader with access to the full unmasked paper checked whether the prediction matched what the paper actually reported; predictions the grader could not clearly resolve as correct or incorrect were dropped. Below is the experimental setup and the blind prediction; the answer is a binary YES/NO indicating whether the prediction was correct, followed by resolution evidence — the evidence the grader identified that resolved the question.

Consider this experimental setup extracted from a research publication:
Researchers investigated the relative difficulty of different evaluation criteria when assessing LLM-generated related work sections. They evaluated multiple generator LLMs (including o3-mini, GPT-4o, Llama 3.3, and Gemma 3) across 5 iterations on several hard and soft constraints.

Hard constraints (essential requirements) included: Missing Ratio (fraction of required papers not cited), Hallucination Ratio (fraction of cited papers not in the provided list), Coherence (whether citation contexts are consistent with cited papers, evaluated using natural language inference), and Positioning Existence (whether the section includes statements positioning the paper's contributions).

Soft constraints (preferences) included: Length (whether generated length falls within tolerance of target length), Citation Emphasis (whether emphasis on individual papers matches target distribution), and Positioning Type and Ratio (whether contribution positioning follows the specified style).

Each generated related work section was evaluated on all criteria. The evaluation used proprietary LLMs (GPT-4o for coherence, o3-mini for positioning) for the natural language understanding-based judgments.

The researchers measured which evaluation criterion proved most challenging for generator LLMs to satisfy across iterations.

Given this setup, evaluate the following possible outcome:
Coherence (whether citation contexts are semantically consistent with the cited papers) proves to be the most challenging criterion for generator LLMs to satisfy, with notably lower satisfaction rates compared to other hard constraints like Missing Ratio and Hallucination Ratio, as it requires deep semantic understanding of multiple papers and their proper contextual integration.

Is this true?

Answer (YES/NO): YES